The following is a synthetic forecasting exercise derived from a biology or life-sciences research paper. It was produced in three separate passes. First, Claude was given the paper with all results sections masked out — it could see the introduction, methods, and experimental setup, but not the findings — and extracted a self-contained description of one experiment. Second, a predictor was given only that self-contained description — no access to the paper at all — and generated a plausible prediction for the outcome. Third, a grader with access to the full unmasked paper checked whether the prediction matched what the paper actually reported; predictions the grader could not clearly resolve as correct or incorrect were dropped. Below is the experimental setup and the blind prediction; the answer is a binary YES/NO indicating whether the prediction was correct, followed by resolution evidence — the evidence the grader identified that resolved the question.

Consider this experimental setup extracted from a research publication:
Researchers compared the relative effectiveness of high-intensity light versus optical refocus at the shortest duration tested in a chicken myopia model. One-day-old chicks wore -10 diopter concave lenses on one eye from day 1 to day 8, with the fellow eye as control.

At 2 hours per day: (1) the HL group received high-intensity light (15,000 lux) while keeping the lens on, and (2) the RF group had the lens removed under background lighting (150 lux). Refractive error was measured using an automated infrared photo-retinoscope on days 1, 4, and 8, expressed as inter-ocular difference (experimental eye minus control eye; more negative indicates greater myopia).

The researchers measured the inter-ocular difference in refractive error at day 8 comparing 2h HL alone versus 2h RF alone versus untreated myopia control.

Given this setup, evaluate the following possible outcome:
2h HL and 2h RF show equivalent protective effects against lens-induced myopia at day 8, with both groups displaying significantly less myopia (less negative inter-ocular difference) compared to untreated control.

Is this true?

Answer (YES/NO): NO